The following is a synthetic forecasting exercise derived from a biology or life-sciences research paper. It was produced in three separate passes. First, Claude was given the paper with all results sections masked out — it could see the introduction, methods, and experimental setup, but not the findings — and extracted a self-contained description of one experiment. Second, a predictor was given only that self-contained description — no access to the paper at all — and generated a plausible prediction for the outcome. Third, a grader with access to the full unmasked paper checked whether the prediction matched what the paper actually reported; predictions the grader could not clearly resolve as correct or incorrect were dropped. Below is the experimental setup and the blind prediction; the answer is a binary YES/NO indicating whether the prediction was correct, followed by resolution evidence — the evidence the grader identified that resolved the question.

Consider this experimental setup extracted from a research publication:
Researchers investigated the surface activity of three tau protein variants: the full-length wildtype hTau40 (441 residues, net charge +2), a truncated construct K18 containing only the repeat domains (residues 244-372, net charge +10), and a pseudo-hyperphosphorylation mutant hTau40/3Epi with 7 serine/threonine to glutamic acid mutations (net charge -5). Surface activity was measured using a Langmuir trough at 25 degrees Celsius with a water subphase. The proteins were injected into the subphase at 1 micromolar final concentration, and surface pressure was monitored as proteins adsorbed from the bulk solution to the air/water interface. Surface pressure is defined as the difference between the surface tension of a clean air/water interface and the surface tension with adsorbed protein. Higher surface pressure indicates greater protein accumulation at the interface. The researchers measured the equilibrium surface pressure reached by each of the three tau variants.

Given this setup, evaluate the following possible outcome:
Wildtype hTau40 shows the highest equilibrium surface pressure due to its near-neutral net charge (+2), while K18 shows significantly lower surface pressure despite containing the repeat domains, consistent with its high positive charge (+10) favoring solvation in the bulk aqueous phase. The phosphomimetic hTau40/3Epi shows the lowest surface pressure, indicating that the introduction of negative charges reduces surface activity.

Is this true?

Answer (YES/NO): NO